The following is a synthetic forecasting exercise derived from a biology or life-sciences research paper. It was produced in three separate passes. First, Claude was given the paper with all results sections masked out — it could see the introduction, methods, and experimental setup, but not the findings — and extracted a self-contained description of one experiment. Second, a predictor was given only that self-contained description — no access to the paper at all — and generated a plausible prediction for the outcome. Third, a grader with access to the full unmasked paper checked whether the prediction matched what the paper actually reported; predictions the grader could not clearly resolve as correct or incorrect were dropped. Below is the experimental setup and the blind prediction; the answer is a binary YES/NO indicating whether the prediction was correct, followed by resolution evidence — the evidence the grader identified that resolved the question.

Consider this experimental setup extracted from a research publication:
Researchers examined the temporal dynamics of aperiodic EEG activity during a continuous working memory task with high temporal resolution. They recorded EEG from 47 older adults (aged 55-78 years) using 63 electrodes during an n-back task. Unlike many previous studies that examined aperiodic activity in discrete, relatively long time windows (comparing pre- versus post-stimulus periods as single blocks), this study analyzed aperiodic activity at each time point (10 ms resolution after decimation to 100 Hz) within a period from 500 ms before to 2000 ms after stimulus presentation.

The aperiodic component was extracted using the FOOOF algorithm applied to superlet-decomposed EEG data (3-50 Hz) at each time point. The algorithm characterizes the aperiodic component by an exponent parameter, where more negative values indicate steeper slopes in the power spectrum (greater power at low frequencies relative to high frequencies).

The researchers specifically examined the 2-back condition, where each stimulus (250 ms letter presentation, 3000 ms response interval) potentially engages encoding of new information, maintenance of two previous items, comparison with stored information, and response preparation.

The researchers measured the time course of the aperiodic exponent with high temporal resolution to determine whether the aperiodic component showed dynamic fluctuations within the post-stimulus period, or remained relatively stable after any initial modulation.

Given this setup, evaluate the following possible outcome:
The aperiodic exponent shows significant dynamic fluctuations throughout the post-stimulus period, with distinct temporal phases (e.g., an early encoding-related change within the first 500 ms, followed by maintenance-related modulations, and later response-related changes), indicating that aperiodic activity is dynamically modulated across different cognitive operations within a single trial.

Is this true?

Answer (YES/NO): YES